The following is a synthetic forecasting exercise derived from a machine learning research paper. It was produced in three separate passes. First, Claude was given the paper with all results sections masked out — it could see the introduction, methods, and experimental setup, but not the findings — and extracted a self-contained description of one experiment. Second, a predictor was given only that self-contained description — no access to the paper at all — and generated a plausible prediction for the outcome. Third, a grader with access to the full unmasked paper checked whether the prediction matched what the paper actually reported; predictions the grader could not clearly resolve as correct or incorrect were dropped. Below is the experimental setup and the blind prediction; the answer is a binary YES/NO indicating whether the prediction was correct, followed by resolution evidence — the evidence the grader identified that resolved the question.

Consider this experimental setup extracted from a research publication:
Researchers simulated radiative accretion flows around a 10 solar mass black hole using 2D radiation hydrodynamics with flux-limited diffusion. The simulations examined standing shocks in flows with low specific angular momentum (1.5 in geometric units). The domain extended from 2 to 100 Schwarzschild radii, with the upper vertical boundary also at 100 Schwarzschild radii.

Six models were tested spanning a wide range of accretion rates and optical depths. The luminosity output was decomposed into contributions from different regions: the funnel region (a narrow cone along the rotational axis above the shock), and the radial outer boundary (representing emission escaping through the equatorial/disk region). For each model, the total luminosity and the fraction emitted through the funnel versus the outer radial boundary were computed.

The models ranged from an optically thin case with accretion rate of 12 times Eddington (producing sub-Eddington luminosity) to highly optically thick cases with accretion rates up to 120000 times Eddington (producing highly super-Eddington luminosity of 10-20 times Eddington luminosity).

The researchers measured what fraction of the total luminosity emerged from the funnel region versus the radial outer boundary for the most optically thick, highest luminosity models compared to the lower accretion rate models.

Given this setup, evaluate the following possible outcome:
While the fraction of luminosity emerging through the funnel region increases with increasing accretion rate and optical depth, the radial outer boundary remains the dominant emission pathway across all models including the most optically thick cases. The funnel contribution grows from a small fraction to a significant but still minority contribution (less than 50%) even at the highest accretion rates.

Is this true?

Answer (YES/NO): NO